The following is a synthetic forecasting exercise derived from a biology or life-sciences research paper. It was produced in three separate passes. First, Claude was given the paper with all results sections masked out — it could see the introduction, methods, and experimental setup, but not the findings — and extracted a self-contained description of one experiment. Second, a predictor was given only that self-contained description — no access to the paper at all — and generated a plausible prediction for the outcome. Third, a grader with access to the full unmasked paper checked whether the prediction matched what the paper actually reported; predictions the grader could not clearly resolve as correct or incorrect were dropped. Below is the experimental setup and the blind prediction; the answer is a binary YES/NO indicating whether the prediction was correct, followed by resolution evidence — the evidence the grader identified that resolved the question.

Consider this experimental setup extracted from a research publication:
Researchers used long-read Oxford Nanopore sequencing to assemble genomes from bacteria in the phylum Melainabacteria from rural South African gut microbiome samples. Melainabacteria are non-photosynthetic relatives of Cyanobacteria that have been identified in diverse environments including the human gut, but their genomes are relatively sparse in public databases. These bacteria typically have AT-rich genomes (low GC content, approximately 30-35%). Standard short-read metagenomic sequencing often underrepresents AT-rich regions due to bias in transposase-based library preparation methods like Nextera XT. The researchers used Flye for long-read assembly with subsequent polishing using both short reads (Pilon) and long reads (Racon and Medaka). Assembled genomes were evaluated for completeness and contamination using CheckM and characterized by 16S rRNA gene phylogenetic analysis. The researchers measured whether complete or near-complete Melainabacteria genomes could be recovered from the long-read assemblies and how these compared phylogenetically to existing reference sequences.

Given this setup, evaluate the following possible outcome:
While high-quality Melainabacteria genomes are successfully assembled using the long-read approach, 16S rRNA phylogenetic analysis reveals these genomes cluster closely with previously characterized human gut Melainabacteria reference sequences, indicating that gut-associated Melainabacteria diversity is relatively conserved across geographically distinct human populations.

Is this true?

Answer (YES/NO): NO